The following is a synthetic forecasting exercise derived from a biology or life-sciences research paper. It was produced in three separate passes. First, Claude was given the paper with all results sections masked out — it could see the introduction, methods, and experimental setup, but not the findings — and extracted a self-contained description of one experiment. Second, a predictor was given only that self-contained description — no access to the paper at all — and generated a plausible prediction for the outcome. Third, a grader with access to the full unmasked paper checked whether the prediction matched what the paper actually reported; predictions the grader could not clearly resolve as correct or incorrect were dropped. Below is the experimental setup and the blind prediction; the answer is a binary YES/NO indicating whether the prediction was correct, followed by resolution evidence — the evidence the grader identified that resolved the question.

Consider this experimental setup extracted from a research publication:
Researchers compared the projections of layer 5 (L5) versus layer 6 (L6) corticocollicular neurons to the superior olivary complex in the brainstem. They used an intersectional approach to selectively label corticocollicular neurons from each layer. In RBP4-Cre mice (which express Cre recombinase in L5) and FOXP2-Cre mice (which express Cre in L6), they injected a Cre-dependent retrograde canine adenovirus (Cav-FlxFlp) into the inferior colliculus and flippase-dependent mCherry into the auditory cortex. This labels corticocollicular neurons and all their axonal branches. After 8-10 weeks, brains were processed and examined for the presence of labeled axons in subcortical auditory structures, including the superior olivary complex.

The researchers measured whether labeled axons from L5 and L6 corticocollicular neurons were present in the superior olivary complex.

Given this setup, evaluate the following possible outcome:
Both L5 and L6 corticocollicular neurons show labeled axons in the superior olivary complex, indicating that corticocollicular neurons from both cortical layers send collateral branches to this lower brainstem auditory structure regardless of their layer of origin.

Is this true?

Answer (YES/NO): NO